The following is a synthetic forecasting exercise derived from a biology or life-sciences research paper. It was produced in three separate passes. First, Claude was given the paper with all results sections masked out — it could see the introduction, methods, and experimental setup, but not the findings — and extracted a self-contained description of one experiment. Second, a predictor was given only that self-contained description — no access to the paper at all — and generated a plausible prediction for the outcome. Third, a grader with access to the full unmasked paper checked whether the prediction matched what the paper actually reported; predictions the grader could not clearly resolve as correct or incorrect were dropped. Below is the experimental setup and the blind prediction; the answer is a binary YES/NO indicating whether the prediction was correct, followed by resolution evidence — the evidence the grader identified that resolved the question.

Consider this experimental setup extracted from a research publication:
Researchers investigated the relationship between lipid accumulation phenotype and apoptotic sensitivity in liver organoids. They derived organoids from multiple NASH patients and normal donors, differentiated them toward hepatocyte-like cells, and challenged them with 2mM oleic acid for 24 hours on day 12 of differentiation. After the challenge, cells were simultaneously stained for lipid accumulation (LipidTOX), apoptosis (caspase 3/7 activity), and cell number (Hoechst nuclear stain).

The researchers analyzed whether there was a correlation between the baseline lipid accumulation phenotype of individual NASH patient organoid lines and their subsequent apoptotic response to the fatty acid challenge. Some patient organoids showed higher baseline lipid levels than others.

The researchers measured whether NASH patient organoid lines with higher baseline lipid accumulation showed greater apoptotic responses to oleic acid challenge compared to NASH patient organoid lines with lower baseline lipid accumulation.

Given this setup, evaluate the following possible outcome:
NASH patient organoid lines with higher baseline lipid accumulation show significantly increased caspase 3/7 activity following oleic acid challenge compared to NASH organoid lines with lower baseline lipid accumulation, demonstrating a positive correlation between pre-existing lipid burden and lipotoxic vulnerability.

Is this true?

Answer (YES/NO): NO